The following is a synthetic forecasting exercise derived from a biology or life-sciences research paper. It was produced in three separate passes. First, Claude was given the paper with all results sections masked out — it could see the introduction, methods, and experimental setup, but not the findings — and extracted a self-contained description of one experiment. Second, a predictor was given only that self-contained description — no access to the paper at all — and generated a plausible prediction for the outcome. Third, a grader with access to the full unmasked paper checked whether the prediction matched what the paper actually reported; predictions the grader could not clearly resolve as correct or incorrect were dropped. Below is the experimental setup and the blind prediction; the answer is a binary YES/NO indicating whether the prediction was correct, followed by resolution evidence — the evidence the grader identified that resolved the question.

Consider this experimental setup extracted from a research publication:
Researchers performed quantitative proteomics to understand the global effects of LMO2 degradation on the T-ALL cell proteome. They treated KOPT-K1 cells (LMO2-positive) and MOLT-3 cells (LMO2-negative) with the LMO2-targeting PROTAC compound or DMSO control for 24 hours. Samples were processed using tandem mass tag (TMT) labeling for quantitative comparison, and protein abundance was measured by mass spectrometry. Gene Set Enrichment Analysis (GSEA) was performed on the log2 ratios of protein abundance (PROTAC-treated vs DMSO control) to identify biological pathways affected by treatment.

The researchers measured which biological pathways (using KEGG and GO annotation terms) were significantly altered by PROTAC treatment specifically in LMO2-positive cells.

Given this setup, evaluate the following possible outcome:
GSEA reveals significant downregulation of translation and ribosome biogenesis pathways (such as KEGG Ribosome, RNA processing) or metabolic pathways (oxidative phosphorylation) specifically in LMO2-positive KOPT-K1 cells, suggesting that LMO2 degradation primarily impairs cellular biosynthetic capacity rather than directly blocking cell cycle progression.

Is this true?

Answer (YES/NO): NO